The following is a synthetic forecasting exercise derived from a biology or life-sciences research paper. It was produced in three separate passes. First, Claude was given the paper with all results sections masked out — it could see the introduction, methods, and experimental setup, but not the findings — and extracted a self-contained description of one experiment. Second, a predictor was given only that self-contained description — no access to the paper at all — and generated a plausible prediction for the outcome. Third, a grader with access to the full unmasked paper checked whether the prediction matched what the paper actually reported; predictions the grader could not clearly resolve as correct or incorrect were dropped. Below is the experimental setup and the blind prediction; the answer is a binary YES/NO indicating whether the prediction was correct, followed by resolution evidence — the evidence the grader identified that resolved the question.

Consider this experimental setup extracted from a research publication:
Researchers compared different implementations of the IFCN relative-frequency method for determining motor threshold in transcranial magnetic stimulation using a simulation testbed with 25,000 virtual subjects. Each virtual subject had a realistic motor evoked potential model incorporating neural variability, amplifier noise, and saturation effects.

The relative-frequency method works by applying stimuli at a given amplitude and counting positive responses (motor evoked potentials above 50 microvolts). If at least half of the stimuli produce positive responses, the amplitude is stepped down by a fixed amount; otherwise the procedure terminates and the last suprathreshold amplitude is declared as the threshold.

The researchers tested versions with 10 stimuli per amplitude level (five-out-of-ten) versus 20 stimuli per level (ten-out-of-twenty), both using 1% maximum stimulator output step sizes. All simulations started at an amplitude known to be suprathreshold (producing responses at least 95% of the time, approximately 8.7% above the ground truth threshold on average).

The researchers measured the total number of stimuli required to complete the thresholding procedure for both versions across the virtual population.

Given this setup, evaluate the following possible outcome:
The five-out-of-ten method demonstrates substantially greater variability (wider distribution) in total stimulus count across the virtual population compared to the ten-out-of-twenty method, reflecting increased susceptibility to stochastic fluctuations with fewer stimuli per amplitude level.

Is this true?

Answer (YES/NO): NO